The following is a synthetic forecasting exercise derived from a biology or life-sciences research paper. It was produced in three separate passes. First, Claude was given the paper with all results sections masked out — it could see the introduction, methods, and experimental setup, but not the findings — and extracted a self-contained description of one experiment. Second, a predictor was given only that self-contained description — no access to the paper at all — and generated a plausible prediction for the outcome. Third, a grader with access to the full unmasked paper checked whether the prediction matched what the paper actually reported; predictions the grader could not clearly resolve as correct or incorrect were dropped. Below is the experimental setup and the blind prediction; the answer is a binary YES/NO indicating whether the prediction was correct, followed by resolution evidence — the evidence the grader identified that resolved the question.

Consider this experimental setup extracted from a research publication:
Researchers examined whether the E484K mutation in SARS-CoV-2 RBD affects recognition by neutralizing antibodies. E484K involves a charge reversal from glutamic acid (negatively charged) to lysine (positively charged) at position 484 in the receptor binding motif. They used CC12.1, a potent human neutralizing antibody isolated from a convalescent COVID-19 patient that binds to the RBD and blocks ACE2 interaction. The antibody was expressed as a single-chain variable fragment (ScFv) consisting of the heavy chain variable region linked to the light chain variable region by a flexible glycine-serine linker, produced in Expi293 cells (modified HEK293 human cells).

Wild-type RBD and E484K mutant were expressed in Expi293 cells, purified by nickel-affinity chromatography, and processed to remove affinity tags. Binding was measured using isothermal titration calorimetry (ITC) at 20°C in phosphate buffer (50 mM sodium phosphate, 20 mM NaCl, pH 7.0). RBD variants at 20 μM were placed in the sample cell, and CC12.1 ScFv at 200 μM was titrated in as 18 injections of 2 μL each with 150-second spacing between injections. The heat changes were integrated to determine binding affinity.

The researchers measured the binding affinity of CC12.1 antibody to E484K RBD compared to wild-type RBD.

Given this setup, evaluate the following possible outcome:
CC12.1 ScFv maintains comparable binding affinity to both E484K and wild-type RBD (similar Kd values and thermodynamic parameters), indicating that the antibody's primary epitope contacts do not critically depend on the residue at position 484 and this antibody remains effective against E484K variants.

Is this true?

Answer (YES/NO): NO